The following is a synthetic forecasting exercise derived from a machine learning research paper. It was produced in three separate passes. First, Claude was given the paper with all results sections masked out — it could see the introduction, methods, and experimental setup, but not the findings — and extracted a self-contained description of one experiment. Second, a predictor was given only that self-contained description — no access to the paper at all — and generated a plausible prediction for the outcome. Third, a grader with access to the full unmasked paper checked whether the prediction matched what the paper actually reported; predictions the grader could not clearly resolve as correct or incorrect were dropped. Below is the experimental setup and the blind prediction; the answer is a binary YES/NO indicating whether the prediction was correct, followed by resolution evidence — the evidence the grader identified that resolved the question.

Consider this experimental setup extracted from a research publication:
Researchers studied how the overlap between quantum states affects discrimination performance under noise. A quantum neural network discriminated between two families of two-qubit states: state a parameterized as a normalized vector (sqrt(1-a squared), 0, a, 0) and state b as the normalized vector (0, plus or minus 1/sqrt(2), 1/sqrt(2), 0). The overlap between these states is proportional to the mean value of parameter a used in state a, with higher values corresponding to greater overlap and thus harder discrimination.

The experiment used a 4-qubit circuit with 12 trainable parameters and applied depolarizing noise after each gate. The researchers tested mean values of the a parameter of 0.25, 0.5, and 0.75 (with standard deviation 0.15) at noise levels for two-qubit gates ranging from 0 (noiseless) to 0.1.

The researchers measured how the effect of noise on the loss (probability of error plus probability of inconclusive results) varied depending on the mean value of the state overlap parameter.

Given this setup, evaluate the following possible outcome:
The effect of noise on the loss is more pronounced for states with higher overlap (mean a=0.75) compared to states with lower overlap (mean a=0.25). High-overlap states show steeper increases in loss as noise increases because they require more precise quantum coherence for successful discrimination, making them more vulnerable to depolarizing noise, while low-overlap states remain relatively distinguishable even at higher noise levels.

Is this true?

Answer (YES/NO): NO